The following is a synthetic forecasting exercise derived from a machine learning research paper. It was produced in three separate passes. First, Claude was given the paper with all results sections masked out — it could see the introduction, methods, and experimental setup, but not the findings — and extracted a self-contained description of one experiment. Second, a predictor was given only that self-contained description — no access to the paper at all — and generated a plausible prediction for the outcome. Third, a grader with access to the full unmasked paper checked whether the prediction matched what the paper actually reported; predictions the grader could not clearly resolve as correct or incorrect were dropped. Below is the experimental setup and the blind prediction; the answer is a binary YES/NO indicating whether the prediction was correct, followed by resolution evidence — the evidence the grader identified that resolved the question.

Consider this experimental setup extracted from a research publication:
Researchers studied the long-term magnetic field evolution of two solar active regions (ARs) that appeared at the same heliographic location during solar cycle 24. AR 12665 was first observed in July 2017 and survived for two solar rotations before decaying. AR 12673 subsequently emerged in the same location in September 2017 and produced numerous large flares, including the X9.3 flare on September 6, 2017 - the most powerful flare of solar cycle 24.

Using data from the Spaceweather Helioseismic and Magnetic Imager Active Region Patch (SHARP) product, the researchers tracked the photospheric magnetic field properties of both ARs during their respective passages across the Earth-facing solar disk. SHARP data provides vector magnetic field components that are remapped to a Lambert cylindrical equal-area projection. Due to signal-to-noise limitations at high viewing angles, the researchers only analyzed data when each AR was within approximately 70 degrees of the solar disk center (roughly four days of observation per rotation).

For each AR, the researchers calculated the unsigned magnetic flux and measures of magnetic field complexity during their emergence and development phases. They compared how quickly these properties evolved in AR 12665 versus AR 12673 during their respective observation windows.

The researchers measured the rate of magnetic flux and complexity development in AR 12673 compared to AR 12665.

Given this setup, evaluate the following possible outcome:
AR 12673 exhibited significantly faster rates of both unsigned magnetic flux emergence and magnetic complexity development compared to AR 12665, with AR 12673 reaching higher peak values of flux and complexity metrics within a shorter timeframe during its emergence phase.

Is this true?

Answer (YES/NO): YES